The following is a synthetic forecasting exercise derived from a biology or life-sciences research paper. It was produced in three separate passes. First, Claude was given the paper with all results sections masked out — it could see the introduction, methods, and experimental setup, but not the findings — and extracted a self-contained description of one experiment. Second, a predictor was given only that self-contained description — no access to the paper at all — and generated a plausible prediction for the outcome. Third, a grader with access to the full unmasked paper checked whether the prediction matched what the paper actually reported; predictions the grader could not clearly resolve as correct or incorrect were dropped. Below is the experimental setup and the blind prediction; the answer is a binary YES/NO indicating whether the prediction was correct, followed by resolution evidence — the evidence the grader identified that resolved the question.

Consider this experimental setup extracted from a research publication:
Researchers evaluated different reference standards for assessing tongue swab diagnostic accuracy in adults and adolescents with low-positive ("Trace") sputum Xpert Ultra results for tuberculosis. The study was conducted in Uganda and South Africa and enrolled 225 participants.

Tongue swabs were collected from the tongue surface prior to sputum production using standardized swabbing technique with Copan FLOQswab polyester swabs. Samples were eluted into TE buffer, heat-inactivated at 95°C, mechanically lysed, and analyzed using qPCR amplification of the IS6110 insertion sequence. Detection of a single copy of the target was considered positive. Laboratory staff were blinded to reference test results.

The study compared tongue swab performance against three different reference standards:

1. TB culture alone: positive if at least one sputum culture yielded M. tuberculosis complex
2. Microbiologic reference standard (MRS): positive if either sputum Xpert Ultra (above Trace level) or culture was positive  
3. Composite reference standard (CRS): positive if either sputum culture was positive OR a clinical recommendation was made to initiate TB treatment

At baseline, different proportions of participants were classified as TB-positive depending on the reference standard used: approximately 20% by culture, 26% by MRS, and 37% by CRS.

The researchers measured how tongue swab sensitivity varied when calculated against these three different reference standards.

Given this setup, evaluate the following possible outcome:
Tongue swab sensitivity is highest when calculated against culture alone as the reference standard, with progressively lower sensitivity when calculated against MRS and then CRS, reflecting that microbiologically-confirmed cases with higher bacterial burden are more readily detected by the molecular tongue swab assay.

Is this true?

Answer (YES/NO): NO